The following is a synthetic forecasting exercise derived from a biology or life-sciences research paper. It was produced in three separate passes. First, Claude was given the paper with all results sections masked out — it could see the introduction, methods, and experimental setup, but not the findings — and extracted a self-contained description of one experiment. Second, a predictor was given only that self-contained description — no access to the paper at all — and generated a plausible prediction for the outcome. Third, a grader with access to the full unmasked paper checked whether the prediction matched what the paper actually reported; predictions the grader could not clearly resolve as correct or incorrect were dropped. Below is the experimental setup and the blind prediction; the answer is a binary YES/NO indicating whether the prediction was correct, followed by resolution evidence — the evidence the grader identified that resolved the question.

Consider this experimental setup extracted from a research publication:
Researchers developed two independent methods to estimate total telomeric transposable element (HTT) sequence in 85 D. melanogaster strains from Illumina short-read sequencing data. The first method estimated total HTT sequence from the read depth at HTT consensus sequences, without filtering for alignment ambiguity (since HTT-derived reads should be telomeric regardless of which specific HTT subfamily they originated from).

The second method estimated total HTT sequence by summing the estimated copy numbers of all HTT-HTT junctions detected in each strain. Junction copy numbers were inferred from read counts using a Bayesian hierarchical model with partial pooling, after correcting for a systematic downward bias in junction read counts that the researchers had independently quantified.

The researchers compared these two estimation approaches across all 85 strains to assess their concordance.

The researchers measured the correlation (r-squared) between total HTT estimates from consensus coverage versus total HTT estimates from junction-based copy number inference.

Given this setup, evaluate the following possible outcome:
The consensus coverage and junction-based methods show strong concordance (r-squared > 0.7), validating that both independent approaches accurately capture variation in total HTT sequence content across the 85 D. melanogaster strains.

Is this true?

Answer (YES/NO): YES